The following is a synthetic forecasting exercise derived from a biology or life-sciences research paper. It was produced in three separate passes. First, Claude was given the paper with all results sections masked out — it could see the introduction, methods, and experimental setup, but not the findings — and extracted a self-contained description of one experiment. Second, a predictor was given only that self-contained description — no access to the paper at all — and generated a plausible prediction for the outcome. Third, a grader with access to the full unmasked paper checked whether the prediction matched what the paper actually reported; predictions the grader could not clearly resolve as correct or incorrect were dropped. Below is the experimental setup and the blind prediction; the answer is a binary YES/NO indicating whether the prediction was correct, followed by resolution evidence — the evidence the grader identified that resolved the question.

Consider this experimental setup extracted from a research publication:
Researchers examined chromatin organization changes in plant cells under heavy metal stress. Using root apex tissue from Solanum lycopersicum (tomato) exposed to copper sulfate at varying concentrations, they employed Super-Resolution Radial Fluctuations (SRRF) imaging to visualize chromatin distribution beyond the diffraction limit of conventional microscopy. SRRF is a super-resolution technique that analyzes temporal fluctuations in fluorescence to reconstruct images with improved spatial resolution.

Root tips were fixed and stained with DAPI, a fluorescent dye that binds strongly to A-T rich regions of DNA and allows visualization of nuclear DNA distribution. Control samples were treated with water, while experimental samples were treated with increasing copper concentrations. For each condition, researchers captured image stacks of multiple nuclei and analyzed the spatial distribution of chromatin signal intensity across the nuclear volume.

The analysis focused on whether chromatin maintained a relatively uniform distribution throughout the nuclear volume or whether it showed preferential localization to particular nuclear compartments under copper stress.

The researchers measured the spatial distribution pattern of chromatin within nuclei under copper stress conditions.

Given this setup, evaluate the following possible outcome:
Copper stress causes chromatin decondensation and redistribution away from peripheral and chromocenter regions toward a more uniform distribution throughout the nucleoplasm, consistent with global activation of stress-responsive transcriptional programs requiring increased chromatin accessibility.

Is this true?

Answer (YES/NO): NO